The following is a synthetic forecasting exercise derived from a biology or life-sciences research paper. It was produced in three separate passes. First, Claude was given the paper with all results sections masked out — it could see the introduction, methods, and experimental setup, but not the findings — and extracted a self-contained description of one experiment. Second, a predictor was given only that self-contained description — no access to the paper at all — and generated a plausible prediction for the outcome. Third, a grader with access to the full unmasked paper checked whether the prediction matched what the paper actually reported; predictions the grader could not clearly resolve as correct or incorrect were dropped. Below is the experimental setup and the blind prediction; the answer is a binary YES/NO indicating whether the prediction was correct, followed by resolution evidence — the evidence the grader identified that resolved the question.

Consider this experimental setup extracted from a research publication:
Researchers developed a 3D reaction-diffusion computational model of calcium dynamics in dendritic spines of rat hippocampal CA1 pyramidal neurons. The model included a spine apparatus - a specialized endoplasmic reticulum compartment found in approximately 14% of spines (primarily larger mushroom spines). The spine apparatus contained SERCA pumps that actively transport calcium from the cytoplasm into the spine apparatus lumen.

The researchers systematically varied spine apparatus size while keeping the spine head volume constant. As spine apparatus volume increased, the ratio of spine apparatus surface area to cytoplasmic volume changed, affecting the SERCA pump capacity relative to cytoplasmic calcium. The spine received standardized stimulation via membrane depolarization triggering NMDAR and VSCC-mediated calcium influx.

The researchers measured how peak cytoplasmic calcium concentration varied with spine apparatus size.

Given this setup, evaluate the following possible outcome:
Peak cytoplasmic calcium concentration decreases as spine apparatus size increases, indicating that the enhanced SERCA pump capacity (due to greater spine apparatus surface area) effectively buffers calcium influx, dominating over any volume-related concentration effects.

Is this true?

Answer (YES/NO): NO